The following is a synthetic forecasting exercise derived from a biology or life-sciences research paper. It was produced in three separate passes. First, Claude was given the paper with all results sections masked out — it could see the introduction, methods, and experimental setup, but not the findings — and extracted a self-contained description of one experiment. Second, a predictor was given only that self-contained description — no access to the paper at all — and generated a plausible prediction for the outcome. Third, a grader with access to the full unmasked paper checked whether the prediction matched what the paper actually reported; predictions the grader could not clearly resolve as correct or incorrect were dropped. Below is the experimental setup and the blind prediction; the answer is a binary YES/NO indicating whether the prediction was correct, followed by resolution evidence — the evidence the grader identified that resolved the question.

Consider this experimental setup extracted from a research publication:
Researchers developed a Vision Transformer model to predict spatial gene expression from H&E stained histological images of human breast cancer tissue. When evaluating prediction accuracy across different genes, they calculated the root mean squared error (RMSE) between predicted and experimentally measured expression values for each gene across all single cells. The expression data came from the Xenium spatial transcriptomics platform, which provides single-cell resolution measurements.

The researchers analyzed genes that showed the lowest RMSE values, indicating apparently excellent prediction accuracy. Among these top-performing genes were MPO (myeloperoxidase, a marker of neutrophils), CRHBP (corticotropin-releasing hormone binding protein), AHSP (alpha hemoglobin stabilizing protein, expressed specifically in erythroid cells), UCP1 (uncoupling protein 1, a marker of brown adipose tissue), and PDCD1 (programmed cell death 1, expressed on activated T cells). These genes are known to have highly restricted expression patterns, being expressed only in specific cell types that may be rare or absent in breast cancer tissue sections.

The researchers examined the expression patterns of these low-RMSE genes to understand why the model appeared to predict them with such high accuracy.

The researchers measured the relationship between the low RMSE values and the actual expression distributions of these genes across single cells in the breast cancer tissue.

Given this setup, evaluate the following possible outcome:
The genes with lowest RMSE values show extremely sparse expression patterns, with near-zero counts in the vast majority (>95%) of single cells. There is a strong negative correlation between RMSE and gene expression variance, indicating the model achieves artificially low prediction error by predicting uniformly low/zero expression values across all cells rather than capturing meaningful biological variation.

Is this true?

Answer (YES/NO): YES